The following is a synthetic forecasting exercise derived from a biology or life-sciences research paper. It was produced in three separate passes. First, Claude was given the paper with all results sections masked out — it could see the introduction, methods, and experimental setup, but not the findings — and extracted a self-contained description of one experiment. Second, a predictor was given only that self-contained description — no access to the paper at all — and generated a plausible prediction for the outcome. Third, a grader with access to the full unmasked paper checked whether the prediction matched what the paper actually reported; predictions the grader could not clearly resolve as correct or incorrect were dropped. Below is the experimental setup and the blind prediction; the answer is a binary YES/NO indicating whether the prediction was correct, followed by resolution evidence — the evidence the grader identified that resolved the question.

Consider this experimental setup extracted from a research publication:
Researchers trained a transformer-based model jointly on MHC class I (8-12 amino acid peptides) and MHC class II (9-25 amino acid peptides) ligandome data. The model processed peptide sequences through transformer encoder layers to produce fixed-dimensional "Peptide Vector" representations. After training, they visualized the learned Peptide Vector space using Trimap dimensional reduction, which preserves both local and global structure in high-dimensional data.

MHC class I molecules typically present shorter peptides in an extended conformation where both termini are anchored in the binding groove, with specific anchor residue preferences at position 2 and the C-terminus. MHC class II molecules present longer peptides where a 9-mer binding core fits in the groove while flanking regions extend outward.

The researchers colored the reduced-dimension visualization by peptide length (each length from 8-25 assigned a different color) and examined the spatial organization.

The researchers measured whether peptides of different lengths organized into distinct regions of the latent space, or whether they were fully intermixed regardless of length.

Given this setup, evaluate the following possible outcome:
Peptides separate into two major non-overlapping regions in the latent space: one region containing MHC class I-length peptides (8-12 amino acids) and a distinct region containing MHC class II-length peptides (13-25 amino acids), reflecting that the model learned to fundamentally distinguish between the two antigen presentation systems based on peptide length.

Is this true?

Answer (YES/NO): NO